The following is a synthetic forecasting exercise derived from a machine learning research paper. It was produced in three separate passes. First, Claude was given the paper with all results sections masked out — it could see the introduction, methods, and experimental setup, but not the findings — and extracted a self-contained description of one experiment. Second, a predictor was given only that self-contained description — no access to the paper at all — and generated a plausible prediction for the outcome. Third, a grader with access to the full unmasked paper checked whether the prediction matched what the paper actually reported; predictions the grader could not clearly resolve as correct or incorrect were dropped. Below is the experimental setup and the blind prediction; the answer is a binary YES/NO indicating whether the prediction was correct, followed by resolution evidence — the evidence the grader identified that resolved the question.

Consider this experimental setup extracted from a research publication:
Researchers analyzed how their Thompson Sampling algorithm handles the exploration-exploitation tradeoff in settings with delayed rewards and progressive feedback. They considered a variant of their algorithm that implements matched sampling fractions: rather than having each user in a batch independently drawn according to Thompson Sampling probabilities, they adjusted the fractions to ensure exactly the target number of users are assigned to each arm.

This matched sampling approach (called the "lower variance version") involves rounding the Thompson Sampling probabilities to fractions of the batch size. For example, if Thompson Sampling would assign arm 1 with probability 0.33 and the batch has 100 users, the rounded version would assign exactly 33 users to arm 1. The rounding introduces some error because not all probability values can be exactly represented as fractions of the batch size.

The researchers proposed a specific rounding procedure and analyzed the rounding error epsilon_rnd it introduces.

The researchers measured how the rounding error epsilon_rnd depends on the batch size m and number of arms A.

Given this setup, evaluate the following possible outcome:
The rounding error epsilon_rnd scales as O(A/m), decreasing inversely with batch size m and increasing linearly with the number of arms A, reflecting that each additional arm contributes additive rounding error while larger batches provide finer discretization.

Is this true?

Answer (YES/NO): NO